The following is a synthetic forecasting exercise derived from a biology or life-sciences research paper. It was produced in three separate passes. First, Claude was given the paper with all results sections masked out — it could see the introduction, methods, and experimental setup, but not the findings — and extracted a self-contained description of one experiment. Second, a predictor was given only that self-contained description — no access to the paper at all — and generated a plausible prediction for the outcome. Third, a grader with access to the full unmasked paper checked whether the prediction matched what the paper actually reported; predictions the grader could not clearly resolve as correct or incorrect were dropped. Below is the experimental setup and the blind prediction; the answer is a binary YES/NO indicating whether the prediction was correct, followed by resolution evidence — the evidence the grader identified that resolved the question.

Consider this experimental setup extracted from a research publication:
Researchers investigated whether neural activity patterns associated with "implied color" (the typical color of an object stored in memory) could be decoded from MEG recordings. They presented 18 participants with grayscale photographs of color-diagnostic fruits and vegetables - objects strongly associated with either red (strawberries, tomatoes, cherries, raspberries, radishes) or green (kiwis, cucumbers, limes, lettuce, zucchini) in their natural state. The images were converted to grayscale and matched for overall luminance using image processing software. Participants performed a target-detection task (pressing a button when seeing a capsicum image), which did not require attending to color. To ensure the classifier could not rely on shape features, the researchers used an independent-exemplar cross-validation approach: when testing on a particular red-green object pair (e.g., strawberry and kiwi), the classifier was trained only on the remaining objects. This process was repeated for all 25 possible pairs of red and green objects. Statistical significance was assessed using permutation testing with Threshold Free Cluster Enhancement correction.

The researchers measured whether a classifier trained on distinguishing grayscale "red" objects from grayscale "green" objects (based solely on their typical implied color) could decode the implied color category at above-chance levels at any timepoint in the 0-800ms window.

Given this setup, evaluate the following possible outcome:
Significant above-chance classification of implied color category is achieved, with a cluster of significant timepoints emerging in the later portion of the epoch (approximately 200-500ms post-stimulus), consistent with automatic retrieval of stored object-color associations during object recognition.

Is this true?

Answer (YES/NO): NO